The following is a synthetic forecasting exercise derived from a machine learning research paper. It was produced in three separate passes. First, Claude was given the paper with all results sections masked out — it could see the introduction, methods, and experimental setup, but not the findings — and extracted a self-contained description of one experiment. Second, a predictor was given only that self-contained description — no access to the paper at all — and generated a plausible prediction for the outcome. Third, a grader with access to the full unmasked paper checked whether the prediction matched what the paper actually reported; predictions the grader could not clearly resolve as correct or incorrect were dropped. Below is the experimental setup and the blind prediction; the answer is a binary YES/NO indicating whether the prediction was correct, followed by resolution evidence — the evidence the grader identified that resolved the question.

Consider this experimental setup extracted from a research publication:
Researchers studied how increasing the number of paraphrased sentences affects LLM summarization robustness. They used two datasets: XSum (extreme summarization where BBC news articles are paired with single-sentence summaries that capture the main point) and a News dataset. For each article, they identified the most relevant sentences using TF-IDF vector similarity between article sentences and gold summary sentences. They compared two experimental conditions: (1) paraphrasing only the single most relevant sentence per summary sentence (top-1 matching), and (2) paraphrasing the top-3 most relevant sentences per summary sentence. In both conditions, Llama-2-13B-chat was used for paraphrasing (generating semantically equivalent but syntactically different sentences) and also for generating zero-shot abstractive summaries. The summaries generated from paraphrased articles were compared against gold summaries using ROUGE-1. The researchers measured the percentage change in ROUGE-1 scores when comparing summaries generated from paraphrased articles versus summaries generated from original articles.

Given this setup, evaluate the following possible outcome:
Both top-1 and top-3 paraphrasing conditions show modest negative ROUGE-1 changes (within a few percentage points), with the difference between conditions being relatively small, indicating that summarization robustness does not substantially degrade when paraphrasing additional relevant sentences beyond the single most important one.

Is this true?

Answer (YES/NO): NO